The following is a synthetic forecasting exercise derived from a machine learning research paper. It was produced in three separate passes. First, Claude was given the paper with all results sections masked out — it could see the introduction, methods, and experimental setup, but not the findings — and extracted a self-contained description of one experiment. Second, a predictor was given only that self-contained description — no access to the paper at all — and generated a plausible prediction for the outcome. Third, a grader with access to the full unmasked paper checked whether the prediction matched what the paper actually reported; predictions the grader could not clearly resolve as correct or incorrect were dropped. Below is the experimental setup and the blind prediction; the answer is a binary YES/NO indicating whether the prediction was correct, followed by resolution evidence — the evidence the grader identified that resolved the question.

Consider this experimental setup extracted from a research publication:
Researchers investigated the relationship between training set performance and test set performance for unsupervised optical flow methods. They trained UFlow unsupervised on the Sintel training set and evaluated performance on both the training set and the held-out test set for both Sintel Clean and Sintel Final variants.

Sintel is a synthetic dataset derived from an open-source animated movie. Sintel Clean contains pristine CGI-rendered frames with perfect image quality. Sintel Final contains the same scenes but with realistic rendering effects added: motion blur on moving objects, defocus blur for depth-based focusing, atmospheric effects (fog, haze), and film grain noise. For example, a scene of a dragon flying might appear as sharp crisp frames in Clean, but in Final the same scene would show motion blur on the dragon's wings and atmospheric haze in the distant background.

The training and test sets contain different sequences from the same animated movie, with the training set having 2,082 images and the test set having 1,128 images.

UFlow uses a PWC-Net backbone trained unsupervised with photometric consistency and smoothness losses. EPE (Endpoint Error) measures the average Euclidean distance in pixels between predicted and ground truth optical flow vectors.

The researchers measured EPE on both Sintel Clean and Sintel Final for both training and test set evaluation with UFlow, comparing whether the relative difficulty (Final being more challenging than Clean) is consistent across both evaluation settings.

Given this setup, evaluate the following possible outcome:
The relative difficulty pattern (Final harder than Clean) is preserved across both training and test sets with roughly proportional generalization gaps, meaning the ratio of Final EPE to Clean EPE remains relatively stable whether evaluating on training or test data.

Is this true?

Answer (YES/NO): NO